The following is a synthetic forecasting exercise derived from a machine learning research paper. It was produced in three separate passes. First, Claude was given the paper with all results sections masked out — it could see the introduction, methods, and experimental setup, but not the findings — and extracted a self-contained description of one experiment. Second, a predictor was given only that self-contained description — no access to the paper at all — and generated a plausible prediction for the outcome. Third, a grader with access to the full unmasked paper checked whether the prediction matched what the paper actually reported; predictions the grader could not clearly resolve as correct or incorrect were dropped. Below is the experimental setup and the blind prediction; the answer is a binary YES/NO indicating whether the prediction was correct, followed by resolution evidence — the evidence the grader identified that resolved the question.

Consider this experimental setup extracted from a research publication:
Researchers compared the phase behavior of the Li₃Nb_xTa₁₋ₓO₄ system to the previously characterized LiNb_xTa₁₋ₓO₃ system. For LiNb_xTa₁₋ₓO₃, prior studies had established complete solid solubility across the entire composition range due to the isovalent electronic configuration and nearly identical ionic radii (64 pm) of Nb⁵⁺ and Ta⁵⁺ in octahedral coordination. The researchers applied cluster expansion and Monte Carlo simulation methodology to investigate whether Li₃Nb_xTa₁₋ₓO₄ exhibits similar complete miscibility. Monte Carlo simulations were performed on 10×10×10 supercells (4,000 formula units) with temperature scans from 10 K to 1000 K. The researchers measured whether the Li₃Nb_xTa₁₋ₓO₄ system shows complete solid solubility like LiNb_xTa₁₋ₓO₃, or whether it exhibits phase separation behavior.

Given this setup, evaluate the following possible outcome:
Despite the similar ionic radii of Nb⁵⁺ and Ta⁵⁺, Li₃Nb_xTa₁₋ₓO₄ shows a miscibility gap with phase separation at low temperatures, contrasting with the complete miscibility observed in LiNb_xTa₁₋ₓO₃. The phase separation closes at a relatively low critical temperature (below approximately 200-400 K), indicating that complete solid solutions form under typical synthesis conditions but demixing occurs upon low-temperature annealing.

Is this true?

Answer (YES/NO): NO